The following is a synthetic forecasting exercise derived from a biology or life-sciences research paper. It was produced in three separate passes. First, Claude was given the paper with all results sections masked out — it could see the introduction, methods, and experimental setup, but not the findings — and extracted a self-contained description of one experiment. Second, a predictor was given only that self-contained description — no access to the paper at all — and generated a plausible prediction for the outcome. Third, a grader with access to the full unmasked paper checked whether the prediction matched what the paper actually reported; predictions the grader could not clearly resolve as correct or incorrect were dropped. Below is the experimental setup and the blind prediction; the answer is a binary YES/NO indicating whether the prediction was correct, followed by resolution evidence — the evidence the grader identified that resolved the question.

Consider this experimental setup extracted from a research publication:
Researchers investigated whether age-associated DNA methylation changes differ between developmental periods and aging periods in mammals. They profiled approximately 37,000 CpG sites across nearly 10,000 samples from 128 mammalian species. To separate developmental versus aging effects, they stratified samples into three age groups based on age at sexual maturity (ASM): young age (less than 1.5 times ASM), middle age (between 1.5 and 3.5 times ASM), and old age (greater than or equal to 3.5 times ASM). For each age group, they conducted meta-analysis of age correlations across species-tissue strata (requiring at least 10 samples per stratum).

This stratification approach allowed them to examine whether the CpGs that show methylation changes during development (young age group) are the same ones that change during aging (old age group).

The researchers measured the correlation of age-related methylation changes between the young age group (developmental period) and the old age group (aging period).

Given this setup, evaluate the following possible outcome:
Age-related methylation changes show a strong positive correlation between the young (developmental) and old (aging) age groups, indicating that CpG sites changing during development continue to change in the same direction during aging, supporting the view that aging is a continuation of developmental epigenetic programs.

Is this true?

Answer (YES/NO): YES